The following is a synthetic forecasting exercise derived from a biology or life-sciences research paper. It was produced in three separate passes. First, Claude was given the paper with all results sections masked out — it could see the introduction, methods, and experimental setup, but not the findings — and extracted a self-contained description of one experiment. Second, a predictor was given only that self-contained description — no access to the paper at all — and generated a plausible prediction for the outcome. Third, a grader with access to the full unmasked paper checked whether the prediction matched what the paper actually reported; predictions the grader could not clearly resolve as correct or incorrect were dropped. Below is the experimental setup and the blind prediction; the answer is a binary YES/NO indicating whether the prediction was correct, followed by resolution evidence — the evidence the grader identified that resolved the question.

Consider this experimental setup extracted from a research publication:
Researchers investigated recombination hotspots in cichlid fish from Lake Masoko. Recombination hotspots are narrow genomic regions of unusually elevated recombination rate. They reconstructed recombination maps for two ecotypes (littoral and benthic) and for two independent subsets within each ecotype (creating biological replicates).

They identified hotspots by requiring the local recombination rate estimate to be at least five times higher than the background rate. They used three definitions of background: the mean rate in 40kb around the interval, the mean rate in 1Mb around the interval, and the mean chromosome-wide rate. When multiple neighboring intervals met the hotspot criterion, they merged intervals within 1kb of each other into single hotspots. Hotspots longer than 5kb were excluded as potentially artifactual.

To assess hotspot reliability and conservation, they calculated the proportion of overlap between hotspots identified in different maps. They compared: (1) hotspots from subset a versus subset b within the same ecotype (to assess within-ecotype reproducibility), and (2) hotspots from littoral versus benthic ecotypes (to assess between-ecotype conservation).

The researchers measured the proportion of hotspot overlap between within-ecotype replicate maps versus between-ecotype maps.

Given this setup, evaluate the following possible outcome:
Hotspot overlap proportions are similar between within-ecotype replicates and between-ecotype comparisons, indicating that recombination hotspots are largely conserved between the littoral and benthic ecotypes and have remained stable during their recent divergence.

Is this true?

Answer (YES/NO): NO